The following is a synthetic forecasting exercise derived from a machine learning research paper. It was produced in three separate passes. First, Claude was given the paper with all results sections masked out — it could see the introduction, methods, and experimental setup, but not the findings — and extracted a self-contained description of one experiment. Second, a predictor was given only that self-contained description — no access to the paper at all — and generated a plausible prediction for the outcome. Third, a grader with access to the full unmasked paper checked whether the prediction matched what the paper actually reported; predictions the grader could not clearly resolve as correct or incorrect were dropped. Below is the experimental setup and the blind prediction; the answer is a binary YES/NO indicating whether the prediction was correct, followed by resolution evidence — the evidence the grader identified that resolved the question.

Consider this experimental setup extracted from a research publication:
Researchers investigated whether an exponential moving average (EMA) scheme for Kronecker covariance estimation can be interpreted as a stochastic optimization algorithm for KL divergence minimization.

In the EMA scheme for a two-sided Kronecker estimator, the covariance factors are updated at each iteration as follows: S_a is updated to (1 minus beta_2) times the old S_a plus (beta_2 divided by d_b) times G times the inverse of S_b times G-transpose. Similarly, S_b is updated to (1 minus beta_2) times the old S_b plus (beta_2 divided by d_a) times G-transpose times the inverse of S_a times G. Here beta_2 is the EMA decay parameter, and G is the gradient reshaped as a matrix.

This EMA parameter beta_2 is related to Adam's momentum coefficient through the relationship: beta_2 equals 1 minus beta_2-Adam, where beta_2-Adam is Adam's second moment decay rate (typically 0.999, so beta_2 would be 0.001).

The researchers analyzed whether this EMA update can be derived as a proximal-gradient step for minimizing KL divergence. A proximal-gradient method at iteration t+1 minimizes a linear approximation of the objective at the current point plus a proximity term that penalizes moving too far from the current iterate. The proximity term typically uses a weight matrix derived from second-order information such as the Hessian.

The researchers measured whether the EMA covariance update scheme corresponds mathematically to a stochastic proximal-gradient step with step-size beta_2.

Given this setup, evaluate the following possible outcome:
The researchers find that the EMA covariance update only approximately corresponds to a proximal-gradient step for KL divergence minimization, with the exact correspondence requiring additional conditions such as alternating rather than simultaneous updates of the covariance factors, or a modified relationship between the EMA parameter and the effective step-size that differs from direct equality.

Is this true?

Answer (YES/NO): NO